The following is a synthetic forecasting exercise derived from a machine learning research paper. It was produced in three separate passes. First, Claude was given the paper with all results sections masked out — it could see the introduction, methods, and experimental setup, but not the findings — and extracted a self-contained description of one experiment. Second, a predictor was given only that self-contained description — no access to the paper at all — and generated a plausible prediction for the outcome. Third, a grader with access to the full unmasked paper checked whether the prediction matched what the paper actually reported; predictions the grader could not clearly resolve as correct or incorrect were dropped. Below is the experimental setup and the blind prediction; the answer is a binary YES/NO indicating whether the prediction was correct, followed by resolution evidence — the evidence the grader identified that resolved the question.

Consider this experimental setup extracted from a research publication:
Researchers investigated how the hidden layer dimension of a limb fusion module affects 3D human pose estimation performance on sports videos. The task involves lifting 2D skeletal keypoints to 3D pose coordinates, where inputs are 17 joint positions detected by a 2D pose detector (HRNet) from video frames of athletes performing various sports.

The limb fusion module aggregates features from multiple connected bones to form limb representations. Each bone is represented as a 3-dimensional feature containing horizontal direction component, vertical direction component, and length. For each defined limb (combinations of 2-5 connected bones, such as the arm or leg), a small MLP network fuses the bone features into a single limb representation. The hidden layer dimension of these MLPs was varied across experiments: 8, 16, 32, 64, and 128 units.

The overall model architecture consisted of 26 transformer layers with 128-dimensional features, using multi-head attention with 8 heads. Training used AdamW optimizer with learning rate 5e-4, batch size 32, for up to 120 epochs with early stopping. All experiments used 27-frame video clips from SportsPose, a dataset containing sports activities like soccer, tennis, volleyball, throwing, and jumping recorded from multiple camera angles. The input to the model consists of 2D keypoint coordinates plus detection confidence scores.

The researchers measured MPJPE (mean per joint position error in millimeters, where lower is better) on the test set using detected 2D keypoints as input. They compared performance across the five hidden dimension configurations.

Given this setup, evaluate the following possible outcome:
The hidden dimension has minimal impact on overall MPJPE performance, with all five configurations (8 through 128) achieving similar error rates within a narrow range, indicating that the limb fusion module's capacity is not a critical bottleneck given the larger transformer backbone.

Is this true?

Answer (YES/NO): NO